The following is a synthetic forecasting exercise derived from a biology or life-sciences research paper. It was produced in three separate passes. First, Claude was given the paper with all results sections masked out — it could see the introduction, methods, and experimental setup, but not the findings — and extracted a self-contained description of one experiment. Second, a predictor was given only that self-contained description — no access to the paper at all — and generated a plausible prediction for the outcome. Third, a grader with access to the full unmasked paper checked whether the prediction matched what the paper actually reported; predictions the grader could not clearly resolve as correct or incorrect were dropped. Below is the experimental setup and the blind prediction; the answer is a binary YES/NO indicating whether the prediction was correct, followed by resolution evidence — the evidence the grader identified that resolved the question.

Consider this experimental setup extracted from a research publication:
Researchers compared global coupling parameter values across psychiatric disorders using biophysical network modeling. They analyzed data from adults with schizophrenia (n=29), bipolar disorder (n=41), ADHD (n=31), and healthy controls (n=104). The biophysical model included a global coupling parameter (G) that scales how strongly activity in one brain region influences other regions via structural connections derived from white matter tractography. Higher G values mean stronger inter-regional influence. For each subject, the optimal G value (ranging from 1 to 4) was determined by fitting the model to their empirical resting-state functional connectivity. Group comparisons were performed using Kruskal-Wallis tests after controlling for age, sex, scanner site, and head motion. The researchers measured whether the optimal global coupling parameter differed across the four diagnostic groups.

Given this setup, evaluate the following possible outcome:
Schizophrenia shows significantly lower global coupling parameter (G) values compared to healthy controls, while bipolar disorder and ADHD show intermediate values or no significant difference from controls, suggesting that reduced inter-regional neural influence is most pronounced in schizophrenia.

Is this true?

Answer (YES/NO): NO